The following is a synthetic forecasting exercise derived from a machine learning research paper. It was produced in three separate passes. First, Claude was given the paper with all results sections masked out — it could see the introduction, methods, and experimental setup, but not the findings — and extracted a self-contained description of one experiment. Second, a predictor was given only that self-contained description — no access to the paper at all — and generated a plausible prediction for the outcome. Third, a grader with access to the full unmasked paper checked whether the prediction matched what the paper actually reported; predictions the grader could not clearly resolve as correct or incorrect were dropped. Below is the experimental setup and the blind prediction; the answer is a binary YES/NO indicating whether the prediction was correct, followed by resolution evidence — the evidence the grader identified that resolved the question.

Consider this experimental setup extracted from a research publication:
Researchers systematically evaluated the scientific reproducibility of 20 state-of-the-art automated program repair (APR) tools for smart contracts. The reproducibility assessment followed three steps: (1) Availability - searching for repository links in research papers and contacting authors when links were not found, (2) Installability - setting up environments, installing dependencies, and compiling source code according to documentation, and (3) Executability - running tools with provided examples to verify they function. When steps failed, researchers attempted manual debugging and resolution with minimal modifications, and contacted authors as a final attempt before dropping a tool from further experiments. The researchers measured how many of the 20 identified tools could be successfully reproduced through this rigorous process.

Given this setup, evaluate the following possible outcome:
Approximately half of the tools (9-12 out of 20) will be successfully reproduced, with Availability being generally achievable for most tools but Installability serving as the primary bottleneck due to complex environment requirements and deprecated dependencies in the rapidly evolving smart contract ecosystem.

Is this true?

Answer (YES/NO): NO